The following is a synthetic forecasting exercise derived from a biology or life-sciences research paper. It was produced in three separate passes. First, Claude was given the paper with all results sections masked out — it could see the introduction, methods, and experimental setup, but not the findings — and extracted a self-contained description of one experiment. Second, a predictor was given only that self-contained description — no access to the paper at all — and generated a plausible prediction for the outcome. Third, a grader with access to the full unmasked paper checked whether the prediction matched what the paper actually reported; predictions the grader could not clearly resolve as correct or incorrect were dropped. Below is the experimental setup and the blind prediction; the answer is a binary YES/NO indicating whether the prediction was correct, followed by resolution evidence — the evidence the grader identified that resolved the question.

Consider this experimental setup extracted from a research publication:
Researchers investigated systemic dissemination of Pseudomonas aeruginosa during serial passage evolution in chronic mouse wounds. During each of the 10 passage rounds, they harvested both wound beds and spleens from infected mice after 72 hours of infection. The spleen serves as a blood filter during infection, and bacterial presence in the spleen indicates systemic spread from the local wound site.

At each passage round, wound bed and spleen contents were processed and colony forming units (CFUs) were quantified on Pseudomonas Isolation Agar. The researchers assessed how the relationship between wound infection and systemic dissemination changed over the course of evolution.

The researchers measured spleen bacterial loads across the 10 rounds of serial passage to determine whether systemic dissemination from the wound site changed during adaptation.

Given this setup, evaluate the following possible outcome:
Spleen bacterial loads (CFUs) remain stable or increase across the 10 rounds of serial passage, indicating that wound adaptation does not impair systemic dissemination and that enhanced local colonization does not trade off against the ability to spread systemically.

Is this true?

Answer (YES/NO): NO